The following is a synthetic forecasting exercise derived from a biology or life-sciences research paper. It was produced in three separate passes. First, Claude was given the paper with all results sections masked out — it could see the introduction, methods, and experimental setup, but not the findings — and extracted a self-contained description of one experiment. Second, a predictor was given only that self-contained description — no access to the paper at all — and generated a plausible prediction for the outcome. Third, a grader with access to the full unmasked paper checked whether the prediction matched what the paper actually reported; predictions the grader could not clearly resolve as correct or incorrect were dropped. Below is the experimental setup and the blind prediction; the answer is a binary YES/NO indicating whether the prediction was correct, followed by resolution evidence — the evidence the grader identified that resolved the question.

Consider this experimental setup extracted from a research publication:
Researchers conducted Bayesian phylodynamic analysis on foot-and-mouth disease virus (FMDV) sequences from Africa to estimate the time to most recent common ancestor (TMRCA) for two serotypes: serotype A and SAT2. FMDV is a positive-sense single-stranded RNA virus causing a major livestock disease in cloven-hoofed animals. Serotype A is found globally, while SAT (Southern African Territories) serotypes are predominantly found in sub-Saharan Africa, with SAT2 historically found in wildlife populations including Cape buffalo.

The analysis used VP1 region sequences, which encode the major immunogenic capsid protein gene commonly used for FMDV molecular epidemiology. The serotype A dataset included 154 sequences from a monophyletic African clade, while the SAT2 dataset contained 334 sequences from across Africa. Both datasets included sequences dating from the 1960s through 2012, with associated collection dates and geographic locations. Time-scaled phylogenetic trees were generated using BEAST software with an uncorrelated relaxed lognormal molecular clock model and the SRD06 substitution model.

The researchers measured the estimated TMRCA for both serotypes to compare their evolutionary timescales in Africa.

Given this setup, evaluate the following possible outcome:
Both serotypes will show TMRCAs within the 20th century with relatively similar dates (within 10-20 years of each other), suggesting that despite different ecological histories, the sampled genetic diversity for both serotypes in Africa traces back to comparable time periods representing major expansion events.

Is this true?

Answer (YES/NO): NO